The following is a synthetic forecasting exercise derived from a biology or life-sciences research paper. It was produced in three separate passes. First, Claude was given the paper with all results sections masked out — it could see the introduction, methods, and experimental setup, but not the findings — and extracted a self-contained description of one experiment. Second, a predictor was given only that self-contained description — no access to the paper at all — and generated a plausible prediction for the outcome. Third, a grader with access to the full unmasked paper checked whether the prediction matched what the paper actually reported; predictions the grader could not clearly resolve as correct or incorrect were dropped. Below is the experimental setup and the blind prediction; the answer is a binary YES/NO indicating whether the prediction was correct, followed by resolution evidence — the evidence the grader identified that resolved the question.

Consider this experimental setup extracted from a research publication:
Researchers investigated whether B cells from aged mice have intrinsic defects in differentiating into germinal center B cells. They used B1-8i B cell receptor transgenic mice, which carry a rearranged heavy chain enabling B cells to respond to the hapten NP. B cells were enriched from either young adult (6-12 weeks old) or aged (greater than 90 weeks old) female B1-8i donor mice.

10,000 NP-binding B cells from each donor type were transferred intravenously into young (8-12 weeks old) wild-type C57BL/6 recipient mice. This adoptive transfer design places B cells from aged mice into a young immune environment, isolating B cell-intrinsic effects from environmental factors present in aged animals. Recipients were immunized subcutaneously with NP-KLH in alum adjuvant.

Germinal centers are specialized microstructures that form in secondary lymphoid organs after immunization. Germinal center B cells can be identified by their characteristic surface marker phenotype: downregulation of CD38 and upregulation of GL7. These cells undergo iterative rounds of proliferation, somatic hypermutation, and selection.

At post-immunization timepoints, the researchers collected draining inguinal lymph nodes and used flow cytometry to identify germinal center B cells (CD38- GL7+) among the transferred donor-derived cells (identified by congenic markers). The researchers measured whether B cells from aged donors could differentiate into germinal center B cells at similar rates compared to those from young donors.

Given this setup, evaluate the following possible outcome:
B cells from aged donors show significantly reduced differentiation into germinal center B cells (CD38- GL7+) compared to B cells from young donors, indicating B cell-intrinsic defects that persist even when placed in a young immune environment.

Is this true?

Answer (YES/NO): NO